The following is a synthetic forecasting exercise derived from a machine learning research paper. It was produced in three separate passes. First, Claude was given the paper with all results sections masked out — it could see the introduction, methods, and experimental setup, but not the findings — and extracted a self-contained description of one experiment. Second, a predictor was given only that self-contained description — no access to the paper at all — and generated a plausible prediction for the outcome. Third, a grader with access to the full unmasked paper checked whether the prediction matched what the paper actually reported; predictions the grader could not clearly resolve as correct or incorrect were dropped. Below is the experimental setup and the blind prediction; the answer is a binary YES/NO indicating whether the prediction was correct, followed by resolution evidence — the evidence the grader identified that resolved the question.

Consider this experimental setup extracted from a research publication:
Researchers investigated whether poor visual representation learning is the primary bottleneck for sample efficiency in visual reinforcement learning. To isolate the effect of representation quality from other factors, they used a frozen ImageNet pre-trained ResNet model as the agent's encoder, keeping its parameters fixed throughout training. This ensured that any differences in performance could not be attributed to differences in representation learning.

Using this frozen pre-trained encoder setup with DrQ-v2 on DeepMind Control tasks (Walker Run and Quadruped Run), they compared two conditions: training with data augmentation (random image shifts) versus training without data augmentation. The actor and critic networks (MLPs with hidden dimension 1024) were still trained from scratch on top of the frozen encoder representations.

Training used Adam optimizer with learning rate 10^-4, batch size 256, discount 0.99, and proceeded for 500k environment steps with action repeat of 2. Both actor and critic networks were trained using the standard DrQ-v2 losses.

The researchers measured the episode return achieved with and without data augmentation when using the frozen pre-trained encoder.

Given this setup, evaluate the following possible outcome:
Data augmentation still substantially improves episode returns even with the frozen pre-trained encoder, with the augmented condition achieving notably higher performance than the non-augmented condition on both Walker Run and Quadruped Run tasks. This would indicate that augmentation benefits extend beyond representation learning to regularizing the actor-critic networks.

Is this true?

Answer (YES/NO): YES